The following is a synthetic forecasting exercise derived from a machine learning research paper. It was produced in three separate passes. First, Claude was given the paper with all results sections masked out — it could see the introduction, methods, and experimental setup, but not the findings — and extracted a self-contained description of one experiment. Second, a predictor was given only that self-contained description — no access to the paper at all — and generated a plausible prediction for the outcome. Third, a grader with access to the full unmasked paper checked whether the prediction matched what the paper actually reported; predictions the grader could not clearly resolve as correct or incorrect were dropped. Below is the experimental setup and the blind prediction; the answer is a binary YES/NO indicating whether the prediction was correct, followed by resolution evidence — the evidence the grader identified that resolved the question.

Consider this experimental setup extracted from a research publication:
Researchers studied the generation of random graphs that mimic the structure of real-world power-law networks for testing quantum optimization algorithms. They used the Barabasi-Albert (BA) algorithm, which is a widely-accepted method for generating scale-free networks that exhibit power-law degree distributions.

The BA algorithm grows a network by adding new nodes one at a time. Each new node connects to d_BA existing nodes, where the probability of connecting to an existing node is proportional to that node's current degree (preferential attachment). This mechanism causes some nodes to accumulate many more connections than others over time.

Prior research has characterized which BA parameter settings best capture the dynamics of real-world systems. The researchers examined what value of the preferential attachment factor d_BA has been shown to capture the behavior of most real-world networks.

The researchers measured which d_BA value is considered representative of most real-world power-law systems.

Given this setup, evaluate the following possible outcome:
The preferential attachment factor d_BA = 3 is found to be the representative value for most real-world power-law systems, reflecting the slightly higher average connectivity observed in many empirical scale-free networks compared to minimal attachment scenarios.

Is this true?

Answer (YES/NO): NO